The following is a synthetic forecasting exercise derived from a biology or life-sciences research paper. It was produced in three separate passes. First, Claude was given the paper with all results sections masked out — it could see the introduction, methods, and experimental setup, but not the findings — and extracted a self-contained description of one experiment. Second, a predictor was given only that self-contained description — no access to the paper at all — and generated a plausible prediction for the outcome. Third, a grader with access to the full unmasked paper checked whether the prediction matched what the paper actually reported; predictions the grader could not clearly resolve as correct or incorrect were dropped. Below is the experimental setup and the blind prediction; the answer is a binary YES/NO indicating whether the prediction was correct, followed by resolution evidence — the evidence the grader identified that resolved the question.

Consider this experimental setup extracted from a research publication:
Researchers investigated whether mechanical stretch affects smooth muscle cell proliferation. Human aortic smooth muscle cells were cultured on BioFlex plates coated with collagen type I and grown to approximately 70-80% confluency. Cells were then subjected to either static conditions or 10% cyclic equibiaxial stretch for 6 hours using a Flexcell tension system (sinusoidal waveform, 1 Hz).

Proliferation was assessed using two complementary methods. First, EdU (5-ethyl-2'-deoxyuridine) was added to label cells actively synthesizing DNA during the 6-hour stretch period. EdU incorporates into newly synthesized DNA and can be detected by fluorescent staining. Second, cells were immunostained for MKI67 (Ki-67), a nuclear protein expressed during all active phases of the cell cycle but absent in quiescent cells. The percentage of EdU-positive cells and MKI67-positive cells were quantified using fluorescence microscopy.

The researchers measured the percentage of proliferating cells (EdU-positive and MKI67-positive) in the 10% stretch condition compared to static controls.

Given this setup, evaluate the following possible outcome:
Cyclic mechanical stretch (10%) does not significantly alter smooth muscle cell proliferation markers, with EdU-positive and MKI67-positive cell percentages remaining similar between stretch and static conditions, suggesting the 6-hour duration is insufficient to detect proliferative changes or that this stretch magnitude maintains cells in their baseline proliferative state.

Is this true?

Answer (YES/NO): YES